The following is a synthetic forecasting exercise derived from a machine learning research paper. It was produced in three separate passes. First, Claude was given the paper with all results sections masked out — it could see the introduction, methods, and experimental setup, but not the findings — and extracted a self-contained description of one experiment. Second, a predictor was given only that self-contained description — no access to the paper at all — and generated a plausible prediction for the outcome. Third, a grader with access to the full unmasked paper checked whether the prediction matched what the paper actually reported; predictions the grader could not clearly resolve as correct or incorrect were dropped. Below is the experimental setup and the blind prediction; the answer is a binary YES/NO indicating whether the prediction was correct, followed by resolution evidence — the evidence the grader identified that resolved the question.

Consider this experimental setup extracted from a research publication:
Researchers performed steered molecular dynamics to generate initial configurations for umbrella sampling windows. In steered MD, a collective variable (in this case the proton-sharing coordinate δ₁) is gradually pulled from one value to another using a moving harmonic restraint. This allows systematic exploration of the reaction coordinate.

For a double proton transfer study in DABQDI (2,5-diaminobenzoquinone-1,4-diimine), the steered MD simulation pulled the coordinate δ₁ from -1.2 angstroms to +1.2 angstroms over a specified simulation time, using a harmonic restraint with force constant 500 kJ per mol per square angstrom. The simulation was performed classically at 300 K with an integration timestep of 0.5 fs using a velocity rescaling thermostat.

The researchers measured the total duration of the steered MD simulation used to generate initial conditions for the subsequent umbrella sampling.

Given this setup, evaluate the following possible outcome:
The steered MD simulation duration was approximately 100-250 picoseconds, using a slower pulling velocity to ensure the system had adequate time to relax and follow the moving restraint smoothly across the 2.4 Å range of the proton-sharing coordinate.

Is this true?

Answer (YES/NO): NO